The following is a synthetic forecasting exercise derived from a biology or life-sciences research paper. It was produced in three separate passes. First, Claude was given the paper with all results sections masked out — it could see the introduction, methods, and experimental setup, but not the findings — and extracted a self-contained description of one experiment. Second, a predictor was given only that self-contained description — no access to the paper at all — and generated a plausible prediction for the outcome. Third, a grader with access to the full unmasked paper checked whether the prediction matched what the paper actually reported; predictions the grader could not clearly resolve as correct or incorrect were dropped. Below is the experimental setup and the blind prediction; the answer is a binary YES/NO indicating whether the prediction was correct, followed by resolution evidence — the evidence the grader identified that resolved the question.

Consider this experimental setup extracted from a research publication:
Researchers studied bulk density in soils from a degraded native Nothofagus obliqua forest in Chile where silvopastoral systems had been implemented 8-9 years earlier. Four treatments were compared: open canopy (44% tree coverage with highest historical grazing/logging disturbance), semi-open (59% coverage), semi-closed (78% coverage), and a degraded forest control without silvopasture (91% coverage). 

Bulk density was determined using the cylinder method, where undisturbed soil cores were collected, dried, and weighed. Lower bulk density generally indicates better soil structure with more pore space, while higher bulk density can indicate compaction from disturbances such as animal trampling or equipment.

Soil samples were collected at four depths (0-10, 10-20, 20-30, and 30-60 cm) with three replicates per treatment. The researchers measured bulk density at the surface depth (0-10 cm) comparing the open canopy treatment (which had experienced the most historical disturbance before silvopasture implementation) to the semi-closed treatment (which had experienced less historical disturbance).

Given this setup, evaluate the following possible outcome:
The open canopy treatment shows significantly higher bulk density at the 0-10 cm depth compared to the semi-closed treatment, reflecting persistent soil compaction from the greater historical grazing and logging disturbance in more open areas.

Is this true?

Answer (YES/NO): NO